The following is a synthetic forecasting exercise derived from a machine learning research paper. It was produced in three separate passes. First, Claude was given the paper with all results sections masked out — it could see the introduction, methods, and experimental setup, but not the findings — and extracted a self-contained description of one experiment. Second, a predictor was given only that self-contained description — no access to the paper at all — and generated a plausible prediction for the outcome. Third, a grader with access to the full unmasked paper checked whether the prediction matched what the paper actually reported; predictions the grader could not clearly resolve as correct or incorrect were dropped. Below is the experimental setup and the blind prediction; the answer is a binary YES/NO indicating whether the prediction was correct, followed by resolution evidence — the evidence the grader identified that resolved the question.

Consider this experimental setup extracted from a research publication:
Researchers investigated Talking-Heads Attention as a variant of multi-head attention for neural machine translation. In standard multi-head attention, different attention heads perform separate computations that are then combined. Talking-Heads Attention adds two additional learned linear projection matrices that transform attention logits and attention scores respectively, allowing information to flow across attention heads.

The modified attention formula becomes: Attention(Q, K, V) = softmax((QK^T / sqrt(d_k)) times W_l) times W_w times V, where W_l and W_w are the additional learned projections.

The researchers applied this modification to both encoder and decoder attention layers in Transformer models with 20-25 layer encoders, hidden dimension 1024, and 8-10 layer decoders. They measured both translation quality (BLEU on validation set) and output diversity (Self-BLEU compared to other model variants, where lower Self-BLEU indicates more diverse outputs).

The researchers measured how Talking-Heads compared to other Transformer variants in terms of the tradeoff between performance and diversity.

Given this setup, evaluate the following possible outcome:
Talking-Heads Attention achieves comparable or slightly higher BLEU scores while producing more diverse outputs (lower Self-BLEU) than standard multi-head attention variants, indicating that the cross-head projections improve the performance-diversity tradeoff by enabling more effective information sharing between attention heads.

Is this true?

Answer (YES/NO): NO